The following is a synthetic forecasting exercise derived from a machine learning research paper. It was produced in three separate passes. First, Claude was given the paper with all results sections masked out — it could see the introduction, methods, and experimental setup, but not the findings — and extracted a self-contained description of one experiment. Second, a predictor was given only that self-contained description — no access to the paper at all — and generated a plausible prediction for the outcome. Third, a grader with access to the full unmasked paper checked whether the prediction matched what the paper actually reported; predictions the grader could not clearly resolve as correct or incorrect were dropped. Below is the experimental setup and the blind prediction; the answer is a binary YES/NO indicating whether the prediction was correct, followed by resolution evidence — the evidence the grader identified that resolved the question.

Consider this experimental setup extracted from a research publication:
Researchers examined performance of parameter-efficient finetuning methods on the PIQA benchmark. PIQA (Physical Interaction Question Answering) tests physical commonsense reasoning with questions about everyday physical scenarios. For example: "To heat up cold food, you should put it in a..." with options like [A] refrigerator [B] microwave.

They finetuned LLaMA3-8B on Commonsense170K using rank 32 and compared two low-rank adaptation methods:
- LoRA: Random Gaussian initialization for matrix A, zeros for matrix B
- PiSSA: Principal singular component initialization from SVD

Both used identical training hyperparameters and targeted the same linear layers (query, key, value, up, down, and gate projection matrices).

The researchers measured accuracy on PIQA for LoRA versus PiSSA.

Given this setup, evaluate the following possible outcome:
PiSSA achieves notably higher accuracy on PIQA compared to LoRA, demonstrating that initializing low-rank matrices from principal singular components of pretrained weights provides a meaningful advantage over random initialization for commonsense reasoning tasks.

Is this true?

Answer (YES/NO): NO